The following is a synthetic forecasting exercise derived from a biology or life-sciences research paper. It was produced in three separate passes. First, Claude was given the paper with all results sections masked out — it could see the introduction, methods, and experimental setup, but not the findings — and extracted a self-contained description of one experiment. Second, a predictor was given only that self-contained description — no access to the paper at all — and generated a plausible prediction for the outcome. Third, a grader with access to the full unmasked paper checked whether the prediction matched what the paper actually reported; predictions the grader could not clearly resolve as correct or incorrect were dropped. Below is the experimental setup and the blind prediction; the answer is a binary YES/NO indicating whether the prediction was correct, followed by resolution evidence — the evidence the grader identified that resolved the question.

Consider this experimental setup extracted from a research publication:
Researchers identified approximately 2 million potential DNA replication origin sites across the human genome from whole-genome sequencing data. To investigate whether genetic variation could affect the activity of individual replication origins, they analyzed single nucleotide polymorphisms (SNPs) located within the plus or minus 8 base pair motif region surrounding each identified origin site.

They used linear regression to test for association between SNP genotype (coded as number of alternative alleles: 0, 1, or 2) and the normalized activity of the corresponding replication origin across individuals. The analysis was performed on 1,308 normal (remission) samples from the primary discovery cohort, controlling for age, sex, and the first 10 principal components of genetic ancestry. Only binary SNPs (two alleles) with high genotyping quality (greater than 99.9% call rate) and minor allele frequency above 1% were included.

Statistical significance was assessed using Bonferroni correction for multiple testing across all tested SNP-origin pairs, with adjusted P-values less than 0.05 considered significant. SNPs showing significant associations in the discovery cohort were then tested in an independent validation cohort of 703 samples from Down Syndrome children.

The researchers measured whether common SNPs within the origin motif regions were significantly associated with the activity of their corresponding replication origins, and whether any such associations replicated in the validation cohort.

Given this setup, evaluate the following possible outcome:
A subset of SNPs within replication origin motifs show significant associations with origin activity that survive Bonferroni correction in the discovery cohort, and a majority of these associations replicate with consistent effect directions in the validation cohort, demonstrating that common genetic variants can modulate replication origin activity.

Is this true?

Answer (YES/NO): YES